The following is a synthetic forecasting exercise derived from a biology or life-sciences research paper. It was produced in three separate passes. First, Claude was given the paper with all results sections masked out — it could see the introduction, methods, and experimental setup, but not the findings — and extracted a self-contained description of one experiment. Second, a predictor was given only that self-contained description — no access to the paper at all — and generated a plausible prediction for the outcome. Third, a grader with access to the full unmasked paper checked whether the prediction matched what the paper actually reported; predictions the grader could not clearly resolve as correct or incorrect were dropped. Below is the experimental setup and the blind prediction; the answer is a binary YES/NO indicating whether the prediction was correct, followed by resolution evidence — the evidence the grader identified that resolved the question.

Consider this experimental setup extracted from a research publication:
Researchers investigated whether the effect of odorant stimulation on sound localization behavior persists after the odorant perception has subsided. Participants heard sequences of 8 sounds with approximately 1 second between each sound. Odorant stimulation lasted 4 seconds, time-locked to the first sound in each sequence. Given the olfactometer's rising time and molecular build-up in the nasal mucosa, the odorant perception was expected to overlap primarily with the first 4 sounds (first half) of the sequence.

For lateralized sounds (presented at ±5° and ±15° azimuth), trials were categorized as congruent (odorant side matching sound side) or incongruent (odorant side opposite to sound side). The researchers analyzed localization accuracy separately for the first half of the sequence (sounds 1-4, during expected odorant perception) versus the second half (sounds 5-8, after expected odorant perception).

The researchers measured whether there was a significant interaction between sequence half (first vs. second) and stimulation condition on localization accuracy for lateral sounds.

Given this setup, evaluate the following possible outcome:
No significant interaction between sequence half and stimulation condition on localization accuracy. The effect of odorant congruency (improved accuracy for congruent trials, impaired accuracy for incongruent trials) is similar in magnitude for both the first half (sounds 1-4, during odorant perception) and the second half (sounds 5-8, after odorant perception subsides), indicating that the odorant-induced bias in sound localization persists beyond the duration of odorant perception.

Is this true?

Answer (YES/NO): YES